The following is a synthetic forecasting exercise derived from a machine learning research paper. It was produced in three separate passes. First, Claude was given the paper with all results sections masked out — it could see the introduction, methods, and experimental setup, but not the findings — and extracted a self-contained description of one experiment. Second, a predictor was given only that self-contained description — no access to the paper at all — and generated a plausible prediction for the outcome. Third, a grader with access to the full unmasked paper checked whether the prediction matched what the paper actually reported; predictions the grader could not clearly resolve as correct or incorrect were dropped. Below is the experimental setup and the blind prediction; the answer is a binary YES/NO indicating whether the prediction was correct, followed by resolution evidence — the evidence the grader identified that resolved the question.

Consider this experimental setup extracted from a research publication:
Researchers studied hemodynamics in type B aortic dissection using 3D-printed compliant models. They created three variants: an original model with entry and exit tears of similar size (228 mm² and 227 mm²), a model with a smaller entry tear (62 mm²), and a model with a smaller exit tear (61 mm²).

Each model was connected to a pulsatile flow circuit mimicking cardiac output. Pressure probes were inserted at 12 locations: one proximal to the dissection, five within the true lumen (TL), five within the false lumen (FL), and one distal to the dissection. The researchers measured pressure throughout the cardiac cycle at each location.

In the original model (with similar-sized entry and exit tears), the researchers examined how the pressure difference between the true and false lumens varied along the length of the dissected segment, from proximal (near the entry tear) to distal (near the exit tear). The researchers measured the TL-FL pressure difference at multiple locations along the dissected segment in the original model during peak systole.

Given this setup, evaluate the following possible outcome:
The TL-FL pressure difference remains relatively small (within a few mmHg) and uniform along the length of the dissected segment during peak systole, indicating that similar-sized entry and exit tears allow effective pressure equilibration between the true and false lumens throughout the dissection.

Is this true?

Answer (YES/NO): NO